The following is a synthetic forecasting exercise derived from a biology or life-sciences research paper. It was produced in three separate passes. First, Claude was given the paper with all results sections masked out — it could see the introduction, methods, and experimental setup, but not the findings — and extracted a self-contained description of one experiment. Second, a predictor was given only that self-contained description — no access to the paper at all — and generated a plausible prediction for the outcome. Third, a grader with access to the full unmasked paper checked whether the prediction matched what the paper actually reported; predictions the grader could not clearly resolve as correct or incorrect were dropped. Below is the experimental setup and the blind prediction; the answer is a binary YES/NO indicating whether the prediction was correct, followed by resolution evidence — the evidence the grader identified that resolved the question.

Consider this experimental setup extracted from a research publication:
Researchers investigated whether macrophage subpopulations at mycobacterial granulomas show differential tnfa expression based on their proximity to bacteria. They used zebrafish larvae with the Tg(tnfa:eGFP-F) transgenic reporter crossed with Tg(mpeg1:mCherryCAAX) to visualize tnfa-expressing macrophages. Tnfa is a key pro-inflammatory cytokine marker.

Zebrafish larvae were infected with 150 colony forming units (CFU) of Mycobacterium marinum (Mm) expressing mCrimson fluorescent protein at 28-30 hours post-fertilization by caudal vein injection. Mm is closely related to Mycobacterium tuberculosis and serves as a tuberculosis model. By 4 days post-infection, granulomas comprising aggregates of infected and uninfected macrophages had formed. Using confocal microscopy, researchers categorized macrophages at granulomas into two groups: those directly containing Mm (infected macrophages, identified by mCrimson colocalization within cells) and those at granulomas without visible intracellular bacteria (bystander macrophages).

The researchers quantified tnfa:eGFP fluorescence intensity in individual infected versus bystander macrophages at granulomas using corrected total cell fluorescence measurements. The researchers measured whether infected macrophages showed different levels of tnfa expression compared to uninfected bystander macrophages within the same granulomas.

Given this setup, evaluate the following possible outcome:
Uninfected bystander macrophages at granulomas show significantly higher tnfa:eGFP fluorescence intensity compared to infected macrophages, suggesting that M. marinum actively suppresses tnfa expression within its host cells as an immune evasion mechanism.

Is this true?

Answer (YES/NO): NO